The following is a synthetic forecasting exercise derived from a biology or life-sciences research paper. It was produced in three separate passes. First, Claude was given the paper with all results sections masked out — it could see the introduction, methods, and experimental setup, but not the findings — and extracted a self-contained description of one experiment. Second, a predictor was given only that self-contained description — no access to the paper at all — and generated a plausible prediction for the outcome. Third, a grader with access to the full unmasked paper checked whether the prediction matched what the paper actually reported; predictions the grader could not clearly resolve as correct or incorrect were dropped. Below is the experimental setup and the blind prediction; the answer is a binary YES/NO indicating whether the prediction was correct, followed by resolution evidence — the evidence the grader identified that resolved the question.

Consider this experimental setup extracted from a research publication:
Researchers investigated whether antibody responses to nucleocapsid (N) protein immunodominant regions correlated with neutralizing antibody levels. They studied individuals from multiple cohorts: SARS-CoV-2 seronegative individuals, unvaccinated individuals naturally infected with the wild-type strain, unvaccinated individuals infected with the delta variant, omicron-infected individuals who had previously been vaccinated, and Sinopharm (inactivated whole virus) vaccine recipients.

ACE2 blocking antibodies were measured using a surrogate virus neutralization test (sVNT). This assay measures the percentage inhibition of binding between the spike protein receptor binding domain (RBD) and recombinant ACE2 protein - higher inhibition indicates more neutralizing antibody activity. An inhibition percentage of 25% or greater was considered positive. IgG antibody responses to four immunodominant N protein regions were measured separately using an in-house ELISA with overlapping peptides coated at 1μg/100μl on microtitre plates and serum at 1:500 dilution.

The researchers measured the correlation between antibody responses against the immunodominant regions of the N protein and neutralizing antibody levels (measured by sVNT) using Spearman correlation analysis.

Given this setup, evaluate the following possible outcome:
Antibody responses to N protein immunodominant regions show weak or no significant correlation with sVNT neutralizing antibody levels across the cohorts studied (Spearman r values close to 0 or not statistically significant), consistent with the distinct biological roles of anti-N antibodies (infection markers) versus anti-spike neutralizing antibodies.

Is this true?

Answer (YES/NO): YES